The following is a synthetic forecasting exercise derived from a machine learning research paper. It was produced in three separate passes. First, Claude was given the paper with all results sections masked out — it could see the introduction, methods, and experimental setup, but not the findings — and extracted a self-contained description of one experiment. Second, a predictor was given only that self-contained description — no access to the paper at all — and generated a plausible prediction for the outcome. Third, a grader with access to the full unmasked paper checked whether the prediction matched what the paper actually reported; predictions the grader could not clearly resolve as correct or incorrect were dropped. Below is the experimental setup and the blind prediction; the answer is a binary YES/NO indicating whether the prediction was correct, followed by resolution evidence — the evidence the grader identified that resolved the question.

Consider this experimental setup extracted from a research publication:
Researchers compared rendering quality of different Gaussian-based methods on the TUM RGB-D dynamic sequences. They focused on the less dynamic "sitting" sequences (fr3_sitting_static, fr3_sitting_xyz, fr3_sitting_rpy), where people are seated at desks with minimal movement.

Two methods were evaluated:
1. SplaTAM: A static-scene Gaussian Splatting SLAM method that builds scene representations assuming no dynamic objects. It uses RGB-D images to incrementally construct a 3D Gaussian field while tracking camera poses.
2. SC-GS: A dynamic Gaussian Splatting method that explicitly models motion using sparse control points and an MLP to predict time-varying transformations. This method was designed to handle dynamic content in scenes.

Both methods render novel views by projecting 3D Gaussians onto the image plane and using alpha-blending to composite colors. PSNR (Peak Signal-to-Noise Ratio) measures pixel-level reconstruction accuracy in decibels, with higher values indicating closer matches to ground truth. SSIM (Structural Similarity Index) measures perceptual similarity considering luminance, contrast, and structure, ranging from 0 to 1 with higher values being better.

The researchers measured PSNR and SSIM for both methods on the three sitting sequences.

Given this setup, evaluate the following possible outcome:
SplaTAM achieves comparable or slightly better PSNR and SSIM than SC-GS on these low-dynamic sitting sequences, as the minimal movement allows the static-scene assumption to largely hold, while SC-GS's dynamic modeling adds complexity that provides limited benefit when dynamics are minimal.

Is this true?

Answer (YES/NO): NO